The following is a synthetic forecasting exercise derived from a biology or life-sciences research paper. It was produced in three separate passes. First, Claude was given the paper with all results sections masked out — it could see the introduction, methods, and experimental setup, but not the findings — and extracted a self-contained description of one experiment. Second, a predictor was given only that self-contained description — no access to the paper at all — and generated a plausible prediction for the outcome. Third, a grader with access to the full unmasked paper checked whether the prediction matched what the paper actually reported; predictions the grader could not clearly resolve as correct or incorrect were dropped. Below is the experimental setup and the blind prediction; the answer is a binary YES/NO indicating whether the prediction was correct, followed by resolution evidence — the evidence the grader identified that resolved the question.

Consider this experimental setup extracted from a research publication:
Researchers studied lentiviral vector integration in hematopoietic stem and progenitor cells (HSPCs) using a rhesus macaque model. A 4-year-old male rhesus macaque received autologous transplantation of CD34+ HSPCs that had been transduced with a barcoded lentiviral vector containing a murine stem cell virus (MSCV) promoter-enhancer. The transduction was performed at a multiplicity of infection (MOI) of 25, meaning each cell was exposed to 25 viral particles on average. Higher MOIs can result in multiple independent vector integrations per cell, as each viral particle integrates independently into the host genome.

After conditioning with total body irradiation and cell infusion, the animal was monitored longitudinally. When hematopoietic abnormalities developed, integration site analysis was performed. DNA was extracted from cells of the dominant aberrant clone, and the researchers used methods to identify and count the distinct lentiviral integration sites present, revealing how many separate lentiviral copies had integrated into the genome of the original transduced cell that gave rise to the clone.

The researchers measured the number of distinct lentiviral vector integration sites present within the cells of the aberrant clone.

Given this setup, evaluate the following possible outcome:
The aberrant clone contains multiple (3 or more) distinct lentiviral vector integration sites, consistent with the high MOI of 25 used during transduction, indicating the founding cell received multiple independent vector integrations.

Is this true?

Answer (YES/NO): YES